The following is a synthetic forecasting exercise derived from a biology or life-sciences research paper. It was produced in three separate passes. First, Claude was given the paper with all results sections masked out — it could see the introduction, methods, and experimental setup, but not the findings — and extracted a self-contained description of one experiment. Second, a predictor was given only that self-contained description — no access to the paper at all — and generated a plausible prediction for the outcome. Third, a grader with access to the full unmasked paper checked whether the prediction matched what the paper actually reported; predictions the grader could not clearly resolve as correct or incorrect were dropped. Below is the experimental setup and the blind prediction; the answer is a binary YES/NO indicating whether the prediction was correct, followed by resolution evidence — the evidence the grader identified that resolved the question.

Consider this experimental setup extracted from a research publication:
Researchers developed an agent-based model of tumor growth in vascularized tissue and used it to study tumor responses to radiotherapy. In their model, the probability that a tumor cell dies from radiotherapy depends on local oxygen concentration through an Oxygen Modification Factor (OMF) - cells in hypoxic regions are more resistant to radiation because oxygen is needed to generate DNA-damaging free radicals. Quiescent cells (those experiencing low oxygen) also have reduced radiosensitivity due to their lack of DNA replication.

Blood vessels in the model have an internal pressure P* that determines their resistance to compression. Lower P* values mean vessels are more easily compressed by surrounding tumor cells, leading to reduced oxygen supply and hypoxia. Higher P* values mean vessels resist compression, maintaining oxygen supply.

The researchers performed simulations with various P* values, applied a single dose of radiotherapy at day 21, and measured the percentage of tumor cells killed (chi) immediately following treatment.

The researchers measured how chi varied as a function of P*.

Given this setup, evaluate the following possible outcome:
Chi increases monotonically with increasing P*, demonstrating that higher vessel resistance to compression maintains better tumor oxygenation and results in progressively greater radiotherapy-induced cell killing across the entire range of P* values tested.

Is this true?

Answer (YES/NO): NO